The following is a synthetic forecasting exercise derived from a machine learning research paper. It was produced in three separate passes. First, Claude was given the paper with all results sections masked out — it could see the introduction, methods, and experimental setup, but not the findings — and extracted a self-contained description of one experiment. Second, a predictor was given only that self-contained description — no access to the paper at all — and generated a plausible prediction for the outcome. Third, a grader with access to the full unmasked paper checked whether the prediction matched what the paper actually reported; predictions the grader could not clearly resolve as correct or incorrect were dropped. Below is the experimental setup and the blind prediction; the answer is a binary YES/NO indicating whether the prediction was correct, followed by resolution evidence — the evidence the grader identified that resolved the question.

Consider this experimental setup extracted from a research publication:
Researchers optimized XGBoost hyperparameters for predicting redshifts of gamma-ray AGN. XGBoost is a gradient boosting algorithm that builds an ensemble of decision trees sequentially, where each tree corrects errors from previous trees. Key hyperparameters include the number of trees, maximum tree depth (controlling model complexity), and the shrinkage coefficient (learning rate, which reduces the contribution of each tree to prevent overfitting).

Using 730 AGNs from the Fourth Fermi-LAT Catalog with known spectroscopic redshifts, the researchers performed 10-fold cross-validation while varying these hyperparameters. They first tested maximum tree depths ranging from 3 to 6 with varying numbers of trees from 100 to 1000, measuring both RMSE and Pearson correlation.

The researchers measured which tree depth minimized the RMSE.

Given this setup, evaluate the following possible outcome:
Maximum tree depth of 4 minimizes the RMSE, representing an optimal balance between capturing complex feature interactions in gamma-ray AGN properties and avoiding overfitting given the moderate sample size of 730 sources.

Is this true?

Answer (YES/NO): NO